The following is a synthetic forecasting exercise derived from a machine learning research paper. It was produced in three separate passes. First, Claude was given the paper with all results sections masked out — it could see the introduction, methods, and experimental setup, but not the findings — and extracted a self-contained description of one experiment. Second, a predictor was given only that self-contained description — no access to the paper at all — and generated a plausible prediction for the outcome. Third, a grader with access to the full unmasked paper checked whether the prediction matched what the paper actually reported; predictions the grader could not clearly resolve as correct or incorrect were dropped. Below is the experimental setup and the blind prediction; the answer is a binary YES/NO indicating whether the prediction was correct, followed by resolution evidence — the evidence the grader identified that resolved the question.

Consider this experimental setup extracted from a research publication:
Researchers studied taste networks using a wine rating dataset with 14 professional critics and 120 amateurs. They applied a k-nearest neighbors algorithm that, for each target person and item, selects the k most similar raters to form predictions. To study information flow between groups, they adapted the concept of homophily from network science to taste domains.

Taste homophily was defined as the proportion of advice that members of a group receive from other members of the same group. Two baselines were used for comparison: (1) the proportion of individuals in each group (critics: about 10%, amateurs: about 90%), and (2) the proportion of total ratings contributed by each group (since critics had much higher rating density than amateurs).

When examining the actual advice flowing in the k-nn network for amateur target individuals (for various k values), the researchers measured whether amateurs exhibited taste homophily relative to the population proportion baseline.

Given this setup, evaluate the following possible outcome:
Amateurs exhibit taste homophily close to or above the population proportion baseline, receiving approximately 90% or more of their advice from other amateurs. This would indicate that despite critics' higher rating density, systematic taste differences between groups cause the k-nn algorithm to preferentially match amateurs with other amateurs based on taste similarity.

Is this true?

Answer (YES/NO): NO